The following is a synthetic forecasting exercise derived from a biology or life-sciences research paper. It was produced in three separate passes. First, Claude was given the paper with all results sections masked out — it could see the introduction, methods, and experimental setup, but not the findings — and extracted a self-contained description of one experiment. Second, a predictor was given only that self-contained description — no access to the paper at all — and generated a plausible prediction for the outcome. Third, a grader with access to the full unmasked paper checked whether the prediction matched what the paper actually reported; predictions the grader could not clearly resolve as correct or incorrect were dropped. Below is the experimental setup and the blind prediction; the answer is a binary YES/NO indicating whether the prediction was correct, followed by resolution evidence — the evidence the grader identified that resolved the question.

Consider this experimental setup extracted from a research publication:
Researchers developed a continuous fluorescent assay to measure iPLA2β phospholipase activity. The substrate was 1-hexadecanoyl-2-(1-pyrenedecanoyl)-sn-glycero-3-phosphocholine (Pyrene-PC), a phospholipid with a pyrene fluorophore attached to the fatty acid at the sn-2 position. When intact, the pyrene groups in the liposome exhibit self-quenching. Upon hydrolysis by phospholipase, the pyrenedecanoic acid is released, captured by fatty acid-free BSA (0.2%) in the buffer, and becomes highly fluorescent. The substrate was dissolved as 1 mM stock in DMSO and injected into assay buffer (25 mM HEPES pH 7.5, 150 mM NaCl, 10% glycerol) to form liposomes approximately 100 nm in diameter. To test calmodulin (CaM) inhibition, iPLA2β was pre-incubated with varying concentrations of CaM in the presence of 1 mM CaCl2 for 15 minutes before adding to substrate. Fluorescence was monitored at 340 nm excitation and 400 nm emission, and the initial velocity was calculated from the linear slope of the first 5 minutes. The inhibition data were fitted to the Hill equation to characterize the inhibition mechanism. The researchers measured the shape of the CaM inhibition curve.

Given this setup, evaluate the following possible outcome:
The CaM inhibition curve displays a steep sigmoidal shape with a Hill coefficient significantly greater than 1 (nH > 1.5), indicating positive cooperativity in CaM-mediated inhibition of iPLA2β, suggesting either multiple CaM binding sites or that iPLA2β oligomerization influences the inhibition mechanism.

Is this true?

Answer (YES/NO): YES